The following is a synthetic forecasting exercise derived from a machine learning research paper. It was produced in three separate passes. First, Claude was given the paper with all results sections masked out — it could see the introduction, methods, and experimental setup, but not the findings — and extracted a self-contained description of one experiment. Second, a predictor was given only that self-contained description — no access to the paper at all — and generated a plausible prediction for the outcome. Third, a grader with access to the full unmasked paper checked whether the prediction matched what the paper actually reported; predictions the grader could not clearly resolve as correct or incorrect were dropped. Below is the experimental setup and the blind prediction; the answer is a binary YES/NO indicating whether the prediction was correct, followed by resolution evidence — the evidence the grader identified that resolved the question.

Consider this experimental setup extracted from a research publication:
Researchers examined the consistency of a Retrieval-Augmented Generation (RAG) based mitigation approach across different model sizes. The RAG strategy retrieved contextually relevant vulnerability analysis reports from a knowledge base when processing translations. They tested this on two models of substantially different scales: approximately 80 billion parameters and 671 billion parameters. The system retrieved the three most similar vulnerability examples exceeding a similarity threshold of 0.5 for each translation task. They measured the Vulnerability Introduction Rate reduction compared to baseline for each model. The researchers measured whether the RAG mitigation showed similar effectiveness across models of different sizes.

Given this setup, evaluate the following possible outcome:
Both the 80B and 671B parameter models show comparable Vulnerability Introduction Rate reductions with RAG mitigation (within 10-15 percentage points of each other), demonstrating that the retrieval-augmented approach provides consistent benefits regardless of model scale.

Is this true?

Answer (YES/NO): YES